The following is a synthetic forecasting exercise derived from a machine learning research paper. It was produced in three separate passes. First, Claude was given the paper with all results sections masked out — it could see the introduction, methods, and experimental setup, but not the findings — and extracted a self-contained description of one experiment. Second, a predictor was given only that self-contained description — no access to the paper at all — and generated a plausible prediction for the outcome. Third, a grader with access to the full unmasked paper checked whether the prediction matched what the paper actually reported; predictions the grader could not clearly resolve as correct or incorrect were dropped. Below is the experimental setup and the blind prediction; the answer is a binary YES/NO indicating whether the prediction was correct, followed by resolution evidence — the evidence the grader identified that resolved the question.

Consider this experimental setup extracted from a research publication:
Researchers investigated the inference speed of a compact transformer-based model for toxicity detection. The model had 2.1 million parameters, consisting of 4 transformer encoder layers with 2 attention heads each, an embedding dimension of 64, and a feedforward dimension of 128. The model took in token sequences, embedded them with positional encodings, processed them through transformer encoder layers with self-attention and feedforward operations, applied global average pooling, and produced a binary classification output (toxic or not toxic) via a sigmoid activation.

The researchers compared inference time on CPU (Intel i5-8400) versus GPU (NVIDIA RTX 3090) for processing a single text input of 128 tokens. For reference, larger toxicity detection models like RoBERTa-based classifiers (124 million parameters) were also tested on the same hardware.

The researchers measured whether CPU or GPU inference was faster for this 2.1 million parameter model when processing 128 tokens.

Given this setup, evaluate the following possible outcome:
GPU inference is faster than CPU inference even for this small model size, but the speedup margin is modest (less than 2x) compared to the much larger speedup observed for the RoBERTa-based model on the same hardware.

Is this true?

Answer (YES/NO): NO